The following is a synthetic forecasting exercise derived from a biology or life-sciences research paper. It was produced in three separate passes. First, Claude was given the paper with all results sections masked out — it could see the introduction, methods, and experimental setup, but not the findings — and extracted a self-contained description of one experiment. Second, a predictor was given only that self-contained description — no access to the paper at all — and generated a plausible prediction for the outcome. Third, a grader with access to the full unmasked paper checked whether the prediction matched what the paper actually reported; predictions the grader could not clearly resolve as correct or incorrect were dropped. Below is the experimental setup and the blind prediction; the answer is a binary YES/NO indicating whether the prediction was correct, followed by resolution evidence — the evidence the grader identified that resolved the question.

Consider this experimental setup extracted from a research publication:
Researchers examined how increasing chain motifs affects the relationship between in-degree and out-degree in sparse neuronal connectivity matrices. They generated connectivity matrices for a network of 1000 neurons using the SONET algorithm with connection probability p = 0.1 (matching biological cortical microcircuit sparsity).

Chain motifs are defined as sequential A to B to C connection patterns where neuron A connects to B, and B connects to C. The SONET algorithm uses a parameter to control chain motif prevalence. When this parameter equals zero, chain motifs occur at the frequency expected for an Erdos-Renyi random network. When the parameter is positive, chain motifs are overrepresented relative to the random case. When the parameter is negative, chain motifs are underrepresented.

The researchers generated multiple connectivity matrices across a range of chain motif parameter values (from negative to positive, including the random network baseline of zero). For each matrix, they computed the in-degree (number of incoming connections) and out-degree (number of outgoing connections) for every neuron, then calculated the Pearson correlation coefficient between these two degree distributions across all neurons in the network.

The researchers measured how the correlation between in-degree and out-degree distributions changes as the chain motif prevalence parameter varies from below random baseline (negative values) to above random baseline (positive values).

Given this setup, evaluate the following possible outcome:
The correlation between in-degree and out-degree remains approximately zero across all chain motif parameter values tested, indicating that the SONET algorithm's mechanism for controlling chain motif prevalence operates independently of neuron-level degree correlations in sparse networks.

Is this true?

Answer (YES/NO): NO